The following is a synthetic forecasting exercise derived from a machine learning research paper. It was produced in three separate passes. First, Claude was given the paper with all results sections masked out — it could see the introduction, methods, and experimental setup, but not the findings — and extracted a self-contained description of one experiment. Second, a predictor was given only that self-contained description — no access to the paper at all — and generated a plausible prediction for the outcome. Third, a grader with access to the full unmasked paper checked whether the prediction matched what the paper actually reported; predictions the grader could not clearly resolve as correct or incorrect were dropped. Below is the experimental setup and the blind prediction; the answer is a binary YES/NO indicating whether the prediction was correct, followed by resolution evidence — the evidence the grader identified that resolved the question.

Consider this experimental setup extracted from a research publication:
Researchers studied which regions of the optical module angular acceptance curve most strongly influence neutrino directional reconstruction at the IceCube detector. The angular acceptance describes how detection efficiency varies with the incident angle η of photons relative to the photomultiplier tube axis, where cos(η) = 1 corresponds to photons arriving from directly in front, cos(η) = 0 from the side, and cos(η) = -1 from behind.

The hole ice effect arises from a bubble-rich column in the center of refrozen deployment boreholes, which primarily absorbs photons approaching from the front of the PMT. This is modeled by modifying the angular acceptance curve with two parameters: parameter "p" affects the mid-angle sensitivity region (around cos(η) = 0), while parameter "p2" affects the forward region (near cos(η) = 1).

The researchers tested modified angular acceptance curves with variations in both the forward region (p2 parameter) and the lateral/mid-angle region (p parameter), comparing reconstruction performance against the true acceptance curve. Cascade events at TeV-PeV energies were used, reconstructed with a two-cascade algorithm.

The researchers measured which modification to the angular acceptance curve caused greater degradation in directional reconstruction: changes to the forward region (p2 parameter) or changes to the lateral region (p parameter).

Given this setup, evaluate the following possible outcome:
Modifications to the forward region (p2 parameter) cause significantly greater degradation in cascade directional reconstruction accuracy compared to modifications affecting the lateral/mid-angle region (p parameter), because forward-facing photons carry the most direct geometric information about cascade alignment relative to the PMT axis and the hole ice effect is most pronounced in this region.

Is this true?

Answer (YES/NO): YES